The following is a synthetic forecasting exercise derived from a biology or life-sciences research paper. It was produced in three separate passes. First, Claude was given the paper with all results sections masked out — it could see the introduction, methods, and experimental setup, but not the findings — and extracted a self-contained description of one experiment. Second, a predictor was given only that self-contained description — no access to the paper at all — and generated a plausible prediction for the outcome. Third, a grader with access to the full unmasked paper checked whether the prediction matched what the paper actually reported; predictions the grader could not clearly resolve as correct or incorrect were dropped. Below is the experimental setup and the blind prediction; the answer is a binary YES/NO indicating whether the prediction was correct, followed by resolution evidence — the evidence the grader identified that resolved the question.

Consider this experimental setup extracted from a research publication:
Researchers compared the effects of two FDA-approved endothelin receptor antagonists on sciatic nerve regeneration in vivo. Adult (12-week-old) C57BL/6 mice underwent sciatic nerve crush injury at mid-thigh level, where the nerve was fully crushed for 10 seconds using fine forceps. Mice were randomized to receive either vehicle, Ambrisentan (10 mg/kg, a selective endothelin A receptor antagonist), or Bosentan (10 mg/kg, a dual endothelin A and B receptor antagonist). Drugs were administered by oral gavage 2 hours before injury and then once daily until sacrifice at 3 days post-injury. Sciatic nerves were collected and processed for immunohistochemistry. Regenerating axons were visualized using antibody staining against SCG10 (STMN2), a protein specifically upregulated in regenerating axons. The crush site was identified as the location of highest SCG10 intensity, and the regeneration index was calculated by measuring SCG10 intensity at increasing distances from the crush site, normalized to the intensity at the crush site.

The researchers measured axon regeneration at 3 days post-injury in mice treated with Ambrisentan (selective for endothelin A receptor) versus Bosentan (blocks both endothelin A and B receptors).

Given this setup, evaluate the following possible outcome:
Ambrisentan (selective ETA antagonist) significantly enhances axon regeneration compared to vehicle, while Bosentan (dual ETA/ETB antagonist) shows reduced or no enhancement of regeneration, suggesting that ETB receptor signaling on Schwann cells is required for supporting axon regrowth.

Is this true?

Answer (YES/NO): NO